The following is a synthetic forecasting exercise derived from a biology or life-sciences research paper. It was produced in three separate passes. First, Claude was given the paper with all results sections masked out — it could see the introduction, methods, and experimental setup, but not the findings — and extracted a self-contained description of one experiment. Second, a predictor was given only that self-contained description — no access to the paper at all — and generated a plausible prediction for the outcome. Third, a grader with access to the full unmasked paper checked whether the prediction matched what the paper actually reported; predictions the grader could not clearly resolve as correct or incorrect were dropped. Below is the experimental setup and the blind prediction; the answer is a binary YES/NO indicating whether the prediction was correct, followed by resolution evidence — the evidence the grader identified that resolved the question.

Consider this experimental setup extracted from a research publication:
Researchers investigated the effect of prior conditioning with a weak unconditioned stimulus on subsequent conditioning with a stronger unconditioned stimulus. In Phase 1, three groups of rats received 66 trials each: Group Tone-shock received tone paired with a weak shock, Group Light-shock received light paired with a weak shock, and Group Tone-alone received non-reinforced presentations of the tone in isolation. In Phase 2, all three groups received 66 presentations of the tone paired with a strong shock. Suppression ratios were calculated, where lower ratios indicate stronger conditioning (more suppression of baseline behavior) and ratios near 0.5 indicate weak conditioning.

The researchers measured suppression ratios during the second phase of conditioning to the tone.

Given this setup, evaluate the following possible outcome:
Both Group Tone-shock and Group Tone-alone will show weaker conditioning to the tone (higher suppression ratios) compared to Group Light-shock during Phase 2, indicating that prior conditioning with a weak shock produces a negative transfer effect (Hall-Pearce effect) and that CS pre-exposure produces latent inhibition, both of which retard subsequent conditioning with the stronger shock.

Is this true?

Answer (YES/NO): YES